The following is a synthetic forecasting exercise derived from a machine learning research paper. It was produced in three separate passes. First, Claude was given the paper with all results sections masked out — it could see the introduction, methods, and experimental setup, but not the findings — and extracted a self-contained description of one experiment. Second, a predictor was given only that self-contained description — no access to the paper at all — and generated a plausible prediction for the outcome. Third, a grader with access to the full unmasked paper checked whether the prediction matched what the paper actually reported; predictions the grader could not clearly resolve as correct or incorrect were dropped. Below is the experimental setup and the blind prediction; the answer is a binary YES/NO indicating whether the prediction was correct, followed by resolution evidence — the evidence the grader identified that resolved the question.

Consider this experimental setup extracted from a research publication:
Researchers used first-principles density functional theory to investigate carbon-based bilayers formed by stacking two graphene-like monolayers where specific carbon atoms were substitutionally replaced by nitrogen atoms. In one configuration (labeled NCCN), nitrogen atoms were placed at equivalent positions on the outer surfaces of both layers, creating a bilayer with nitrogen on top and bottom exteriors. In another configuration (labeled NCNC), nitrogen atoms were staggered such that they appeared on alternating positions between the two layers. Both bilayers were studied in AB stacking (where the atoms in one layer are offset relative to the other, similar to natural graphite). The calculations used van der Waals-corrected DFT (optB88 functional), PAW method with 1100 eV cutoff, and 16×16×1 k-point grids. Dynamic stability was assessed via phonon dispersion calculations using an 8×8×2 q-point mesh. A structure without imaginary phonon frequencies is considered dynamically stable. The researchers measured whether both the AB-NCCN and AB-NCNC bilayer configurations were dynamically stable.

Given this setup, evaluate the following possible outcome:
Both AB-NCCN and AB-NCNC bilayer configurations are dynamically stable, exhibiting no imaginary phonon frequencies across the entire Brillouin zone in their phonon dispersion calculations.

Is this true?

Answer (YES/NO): YES